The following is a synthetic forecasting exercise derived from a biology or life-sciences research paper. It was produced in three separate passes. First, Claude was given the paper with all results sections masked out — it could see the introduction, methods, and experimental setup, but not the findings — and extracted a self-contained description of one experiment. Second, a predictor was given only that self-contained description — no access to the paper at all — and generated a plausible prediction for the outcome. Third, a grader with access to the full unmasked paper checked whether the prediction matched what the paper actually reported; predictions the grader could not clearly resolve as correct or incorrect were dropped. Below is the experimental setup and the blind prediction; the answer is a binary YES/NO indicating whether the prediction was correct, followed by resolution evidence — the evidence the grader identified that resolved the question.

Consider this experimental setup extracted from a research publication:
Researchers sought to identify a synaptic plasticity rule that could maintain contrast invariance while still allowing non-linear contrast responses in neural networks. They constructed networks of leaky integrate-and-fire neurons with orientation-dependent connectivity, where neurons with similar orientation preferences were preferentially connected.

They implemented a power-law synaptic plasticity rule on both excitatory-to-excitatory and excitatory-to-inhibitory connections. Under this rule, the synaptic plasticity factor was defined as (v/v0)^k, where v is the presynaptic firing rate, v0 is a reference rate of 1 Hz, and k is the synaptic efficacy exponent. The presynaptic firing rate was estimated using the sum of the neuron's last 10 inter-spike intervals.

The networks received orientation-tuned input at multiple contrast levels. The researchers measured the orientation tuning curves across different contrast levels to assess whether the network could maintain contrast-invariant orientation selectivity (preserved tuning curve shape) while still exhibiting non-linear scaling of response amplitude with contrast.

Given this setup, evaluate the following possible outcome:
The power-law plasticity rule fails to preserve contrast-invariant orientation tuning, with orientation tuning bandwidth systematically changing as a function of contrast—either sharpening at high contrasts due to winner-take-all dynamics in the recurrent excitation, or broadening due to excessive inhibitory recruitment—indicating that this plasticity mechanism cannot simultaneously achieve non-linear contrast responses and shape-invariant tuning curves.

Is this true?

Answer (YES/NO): NO